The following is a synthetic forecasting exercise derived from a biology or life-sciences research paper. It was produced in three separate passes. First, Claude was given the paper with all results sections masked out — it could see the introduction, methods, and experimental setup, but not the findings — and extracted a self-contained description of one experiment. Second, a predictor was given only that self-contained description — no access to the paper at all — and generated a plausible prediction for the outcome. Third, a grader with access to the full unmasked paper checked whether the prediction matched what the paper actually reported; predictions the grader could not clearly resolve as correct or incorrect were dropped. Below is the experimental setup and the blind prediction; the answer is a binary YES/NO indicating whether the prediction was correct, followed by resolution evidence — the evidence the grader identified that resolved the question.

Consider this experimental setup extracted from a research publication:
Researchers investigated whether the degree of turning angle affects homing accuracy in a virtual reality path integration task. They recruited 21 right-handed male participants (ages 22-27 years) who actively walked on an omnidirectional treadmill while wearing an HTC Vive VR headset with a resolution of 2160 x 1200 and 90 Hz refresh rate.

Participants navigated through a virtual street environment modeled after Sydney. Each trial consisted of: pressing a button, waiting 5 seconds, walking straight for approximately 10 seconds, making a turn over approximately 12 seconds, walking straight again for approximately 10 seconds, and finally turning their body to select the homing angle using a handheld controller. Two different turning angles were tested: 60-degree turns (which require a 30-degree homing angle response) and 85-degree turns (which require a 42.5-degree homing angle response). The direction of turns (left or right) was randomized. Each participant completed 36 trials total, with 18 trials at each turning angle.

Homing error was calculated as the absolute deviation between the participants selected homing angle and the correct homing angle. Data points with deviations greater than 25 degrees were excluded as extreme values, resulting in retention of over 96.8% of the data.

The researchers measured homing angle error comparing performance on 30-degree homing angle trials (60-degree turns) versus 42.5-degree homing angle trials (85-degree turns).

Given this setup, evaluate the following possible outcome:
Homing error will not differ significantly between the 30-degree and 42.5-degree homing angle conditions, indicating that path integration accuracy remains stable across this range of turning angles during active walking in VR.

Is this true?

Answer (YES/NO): NO